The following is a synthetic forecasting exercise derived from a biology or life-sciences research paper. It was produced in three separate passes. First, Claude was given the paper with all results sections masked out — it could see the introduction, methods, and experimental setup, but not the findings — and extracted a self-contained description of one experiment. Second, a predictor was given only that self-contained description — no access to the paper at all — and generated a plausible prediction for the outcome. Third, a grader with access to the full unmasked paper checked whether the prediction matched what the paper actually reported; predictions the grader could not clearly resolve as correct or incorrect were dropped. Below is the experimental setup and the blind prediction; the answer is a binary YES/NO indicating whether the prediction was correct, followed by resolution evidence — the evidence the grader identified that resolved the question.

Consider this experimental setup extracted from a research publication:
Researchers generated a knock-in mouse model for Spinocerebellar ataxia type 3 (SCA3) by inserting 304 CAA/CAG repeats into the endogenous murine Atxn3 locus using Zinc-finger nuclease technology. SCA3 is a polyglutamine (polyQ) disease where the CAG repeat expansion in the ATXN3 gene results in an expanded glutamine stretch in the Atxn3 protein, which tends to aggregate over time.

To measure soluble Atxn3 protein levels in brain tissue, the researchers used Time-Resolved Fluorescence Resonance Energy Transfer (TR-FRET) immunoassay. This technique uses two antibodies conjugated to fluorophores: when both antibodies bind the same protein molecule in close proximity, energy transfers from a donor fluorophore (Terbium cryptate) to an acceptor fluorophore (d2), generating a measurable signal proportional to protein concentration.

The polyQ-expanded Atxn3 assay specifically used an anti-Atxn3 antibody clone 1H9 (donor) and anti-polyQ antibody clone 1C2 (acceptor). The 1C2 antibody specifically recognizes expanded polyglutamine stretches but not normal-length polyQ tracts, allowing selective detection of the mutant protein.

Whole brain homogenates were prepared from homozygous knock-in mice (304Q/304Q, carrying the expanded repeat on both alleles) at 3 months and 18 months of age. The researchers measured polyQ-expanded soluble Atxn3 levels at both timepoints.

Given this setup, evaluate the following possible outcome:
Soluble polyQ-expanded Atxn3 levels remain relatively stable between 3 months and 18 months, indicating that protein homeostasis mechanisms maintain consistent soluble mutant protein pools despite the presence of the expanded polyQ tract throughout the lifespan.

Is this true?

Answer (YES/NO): NO